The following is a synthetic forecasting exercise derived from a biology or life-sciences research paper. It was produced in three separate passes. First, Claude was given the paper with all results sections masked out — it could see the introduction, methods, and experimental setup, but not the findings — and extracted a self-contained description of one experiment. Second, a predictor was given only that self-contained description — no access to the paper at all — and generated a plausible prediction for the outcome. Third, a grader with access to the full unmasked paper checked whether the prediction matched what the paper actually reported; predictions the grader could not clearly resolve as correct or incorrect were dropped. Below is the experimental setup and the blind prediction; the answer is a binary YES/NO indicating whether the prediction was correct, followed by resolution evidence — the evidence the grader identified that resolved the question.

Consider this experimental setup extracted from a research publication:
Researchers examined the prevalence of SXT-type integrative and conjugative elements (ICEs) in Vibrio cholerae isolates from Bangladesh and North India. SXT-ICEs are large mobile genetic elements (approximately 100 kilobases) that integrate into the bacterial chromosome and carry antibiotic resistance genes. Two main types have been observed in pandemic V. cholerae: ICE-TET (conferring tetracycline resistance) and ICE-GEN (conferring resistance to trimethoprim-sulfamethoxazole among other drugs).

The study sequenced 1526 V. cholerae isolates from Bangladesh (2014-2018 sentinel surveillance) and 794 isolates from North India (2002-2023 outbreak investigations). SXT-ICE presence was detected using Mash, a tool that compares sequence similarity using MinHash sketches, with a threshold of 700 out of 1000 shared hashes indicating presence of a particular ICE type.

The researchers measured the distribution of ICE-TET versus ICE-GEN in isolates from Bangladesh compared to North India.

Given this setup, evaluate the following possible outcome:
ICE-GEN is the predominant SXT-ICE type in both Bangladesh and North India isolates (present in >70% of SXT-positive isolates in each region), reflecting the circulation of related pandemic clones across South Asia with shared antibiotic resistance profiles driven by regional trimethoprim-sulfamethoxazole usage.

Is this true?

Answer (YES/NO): NO